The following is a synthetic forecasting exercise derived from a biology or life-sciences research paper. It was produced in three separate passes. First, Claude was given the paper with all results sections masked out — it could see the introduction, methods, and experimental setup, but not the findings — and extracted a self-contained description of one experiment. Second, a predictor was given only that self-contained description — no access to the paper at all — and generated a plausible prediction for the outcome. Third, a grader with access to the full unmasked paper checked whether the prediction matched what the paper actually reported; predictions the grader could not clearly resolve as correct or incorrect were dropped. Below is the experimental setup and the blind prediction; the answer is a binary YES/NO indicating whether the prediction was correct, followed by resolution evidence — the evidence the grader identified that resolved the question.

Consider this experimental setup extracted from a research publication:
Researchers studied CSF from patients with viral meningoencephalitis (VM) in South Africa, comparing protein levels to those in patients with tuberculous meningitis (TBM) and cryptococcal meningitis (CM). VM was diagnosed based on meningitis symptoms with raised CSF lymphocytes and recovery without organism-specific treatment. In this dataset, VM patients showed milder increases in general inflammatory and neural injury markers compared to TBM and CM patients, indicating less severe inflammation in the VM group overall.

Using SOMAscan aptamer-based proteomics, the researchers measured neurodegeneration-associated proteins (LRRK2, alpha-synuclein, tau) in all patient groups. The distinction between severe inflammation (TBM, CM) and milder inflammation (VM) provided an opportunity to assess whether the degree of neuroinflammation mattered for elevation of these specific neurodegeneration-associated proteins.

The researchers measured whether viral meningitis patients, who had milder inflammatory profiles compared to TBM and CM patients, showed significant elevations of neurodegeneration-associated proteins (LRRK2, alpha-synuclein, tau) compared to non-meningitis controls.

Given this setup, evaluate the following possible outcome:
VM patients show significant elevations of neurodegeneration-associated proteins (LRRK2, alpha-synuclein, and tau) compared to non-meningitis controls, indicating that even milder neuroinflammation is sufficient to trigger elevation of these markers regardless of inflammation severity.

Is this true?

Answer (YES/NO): NO